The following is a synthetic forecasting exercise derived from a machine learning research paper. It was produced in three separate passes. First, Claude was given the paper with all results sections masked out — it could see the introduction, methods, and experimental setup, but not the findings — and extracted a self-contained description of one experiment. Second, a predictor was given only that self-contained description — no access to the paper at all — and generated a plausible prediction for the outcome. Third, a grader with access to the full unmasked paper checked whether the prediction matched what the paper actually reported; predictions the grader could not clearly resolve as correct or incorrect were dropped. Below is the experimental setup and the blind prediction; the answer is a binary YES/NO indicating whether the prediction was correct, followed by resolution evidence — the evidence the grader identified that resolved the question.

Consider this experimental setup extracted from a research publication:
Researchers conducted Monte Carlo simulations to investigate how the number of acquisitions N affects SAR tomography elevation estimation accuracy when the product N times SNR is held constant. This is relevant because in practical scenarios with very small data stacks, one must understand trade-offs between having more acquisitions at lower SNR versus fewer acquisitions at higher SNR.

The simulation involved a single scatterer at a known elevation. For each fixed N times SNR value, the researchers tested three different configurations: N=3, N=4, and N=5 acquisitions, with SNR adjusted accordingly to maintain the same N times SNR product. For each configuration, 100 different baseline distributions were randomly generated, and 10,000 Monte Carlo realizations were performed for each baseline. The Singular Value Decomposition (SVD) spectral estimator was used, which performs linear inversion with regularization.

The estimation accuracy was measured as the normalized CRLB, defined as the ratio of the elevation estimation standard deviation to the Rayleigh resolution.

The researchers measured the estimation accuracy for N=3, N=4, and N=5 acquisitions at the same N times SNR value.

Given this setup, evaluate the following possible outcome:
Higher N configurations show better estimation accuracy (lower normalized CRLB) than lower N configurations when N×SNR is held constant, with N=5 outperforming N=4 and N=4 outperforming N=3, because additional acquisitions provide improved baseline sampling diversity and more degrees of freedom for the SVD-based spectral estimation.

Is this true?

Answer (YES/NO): NO